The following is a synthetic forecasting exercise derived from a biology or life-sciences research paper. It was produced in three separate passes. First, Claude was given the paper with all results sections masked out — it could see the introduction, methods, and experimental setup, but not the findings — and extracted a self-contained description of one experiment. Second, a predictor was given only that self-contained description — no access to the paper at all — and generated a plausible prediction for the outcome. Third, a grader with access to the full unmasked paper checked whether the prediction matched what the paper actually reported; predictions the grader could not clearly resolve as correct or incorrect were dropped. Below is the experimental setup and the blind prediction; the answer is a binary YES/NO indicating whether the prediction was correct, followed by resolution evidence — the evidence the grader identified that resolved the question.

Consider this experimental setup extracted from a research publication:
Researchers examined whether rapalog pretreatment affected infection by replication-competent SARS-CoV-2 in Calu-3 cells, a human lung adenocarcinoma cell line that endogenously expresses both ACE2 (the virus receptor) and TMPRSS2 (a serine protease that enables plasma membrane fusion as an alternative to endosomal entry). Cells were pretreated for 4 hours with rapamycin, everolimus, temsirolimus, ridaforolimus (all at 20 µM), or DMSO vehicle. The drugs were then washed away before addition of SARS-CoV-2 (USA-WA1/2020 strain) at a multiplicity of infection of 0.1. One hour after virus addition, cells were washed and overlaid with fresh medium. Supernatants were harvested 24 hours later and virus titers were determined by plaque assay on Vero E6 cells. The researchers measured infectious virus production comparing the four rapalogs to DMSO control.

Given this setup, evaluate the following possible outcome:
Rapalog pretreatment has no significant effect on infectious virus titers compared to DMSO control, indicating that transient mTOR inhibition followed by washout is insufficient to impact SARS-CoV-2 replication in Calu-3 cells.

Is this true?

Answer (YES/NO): NO